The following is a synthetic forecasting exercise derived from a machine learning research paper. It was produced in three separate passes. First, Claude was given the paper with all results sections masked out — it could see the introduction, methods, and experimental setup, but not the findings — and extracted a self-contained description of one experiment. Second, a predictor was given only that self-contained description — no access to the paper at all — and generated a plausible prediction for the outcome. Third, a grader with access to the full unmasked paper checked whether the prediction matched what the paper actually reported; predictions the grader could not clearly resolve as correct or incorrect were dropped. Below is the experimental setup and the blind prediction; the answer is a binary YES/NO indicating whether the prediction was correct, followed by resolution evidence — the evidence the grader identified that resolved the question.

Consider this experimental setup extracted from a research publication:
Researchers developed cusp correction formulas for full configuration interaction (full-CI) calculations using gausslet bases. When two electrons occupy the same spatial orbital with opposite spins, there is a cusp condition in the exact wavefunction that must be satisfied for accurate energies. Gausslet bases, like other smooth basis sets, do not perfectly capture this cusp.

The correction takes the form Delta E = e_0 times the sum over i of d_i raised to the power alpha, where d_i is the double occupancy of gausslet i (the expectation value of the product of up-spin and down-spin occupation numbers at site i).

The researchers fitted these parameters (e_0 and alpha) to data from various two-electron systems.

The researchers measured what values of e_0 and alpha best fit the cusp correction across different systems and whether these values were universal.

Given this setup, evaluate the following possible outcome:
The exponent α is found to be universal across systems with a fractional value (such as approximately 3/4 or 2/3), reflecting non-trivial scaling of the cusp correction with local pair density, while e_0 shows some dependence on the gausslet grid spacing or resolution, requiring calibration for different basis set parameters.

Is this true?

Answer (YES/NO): NO